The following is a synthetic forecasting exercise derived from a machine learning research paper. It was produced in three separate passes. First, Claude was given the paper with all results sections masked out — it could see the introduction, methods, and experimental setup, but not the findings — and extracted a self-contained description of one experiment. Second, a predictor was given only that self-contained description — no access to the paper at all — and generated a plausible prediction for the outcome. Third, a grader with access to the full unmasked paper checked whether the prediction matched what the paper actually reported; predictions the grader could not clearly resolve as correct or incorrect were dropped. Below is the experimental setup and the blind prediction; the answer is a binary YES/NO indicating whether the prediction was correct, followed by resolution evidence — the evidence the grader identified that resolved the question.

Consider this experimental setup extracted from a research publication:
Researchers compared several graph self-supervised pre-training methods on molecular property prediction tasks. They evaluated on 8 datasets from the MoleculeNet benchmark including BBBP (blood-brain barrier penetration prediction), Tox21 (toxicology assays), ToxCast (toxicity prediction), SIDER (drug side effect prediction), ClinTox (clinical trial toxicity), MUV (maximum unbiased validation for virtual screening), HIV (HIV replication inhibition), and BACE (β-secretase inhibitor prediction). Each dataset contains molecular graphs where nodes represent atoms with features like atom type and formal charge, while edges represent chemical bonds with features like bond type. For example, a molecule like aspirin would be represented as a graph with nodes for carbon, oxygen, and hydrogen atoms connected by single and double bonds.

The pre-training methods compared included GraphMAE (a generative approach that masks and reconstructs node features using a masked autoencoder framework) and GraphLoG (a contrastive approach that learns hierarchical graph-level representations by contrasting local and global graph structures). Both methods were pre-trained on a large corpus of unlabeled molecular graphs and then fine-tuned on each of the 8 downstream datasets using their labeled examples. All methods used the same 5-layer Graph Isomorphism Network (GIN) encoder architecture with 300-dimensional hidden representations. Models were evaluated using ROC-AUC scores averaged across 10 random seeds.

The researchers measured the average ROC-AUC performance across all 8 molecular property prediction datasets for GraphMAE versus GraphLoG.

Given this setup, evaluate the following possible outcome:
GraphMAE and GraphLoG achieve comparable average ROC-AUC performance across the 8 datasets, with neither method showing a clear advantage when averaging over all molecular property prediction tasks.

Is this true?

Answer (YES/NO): YES